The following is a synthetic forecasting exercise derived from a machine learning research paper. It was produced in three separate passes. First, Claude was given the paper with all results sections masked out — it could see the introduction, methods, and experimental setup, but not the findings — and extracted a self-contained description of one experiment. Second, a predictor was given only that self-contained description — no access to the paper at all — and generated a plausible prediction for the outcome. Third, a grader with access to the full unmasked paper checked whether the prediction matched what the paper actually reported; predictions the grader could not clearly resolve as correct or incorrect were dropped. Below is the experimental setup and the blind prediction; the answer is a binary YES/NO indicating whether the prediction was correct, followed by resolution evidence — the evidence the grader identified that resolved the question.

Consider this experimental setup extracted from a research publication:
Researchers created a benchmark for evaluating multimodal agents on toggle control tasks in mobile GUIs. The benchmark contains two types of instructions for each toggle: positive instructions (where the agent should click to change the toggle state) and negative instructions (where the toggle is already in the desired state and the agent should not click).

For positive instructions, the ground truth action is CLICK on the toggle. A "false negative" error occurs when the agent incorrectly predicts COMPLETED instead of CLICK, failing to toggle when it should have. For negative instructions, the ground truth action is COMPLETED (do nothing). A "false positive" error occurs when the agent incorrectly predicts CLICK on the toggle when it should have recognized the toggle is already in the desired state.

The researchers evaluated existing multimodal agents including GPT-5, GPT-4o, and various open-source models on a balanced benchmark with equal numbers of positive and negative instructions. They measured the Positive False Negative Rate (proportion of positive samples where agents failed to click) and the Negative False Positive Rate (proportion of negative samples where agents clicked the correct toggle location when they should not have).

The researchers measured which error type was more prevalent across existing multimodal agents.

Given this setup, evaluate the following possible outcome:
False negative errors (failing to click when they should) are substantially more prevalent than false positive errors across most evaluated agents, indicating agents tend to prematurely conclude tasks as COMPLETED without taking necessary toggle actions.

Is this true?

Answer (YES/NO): NO